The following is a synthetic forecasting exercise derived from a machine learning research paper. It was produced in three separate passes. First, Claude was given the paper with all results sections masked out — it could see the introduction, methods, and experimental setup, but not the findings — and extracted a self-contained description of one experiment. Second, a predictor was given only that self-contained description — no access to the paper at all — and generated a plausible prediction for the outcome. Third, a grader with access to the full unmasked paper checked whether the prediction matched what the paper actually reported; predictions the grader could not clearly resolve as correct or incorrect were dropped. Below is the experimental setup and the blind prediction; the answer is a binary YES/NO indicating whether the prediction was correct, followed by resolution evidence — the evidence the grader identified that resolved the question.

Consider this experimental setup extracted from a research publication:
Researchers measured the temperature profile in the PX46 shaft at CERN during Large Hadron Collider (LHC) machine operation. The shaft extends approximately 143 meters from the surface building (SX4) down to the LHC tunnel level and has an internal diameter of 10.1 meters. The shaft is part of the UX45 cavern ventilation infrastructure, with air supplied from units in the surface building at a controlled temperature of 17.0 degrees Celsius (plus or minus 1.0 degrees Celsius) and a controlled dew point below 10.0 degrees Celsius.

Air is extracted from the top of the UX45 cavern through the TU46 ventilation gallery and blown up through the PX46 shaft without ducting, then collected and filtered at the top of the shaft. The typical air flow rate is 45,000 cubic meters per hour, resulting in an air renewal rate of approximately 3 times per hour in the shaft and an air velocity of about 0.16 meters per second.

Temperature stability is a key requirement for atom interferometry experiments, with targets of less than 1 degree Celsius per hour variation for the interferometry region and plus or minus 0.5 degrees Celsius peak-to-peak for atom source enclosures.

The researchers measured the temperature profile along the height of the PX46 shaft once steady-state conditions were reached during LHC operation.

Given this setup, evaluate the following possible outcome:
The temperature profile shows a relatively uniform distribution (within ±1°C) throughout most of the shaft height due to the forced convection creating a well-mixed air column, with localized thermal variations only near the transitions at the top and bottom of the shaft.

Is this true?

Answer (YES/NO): NO